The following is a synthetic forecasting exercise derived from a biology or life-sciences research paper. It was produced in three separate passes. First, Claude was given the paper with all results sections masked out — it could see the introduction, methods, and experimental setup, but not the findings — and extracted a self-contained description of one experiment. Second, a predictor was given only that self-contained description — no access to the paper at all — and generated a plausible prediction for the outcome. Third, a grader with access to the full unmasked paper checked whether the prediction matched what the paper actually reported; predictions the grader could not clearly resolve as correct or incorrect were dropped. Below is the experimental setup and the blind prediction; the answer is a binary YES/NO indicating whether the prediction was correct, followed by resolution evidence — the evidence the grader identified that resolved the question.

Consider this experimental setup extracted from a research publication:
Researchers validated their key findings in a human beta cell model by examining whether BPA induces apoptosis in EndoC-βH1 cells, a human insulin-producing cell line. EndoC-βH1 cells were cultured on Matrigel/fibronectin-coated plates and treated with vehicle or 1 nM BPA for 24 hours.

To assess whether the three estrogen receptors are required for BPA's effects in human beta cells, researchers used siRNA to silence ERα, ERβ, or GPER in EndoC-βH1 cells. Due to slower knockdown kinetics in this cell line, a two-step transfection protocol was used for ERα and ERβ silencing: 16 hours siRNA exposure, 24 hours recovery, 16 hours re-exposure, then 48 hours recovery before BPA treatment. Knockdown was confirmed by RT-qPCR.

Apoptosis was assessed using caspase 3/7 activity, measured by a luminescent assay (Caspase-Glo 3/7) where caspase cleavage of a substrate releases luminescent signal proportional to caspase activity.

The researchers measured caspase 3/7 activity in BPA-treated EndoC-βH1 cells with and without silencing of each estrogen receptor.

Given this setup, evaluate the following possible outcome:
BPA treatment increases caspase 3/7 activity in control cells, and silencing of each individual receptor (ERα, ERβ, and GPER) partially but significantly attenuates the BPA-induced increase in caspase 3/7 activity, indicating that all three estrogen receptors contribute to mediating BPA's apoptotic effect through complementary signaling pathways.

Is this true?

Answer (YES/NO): NO